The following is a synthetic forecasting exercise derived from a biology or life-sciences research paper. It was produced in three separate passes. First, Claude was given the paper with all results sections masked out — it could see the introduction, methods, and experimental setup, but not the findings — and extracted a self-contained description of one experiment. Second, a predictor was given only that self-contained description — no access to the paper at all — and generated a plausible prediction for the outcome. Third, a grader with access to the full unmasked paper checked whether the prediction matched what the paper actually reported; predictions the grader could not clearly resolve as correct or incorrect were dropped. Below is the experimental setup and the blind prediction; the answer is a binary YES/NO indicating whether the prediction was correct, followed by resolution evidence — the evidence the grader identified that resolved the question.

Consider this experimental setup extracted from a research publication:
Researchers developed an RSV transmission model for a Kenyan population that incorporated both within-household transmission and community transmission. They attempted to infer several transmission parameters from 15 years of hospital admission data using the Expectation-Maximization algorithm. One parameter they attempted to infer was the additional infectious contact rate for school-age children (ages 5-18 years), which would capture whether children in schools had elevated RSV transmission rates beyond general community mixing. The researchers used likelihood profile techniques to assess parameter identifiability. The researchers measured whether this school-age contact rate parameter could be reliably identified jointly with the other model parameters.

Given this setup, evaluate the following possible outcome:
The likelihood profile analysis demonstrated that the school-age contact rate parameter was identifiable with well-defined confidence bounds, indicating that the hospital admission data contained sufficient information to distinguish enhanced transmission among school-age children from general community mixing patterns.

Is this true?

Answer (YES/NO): NO